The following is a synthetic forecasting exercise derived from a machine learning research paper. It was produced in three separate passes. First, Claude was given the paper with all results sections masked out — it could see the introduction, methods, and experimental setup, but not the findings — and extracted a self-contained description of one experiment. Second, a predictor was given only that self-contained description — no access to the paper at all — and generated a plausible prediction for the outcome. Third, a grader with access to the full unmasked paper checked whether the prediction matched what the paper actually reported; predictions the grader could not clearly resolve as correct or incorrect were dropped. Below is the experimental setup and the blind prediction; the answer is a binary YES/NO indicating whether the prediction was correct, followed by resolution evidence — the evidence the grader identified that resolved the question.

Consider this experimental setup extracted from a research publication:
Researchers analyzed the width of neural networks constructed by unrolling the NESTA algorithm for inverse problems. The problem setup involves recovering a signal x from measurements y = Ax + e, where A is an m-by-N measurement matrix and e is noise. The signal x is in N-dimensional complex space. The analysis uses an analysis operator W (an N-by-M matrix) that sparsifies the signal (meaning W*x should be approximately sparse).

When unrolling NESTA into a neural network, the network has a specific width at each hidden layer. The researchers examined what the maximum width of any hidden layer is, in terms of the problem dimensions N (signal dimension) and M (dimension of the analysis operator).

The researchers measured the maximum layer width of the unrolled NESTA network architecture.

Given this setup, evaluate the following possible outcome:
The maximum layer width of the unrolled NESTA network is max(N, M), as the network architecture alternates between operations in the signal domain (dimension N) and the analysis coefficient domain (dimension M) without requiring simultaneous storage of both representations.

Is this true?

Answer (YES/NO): NO